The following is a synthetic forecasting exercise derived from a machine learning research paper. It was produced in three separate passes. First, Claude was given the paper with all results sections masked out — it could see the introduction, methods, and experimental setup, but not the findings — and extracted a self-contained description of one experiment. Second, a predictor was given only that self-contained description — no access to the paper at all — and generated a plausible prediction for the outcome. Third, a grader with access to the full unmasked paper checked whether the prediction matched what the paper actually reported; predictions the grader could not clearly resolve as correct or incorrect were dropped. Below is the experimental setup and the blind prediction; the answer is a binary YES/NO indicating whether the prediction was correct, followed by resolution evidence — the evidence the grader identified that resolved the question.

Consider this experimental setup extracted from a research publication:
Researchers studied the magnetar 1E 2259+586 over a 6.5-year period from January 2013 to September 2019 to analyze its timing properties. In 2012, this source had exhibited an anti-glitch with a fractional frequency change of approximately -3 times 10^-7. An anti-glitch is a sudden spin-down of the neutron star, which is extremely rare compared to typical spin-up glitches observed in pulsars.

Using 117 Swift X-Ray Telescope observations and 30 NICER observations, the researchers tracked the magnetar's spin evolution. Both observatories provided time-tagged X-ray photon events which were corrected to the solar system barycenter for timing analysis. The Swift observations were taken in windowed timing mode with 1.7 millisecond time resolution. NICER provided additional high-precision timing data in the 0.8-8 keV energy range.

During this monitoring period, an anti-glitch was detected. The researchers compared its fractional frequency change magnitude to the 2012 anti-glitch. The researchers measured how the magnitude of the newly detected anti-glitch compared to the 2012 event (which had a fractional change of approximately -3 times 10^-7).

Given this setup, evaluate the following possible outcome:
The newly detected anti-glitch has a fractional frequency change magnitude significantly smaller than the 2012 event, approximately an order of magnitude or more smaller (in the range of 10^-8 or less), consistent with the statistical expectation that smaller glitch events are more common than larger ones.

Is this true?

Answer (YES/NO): NO